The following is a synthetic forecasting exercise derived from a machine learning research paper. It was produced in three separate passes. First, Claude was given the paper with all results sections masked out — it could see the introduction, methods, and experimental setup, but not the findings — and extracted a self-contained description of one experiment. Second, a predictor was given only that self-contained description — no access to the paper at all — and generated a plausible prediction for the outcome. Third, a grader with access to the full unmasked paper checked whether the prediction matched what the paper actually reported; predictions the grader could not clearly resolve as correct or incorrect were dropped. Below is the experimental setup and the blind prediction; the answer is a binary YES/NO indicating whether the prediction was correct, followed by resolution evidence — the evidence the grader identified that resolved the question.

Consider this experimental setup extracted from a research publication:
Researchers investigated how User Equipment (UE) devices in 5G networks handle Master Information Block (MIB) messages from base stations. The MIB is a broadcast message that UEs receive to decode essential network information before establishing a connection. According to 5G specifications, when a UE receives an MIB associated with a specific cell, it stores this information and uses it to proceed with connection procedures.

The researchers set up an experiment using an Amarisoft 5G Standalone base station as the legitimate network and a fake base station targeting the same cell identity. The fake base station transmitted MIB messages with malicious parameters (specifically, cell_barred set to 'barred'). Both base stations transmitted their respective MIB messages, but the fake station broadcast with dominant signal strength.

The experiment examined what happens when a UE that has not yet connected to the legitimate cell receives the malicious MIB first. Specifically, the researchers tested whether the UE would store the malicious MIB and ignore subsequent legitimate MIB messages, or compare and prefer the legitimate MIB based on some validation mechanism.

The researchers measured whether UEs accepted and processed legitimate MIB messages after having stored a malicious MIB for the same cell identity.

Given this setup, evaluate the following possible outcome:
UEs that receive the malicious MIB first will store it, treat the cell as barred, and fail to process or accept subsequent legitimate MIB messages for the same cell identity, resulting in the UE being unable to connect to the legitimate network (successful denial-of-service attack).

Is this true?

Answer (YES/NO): YES